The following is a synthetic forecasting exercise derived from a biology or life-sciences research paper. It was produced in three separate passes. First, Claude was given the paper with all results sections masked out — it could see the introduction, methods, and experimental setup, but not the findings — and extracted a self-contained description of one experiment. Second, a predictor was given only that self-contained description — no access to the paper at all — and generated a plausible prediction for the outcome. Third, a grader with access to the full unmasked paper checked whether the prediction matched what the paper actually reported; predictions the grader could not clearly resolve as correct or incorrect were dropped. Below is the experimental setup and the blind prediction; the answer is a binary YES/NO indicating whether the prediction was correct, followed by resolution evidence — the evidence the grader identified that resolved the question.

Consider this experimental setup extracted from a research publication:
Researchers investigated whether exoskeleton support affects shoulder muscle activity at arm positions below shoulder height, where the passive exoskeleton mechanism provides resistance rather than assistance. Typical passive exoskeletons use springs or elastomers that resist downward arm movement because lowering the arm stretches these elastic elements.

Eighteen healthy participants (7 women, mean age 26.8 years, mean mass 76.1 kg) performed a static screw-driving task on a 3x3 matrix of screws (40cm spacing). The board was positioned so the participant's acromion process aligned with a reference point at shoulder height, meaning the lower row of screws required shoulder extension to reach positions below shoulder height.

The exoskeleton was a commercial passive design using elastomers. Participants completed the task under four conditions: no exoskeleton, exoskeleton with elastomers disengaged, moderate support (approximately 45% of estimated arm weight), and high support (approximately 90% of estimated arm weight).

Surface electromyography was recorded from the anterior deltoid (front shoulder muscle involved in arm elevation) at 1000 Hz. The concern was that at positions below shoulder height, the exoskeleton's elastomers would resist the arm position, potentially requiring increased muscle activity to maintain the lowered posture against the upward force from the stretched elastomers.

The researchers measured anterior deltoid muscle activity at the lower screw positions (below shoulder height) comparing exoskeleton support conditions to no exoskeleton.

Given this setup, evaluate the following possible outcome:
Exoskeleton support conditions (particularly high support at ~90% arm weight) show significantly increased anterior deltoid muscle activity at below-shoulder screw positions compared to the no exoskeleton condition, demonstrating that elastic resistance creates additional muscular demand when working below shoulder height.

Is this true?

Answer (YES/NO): NO